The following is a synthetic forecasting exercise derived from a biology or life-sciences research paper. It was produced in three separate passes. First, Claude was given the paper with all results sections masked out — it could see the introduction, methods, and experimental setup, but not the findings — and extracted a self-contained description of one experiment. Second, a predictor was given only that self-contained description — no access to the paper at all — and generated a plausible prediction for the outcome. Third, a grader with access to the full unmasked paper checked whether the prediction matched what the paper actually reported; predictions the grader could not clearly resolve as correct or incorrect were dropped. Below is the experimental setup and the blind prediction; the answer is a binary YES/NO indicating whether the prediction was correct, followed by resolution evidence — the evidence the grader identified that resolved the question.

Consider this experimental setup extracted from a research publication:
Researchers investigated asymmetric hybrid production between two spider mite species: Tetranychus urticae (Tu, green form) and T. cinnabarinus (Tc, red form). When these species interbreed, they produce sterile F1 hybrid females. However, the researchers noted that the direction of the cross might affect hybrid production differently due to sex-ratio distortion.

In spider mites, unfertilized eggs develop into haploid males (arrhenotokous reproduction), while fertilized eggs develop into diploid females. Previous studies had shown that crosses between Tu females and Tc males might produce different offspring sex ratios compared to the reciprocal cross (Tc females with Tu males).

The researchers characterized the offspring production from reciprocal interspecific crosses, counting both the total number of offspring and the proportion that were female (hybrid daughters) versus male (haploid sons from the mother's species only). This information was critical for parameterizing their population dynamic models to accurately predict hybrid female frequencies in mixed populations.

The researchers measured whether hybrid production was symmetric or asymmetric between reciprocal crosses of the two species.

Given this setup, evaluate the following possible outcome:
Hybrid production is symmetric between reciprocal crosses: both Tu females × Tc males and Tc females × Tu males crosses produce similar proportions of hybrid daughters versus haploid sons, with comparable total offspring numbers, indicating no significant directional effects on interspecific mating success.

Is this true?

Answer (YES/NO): NO